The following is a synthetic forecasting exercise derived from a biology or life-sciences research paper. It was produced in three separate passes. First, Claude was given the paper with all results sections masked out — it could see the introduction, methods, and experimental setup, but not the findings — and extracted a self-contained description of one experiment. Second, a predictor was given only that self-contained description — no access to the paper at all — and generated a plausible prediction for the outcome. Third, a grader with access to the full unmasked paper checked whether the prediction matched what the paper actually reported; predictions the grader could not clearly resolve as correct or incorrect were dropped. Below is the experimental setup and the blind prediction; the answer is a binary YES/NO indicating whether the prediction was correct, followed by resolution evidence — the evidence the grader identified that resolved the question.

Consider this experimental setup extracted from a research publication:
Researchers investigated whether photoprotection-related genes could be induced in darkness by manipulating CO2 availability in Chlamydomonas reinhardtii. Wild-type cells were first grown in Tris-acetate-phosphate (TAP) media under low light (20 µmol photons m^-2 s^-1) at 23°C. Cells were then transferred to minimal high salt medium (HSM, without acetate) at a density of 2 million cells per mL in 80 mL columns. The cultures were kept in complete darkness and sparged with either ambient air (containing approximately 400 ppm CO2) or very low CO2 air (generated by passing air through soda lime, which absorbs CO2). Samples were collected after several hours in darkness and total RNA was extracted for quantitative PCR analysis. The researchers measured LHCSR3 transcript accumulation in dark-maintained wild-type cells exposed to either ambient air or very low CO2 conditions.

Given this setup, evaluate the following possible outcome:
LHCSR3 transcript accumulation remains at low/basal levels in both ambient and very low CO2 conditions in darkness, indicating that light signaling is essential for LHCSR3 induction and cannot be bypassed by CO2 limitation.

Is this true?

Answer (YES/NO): NO